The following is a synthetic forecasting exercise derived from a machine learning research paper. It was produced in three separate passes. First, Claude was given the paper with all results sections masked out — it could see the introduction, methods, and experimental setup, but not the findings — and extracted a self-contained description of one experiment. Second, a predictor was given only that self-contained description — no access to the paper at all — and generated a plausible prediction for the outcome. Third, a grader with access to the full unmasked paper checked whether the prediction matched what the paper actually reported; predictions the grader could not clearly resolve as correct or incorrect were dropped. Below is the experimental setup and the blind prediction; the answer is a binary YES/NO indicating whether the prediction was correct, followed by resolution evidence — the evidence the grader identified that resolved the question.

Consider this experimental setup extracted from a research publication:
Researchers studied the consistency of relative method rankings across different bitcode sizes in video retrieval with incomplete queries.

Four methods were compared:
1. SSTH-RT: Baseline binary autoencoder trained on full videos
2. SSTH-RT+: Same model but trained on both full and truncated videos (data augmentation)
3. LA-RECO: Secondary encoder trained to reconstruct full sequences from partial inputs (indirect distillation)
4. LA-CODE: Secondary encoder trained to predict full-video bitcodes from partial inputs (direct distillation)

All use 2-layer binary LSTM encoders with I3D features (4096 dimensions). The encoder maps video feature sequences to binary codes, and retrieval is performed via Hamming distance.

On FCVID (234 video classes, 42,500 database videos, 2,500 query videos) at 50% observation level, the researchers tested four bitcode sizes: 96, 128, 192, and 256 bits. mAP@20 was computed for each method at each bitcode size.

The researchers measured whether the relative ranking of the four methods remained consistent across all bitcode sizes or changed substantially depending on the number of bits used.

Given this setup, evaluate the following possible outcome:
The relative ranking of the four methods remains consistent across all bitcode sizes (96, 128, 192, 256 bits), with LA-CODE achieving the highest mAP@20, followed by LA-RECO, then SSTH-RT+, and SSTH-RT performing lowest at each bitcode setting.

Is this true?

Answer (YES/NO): YES